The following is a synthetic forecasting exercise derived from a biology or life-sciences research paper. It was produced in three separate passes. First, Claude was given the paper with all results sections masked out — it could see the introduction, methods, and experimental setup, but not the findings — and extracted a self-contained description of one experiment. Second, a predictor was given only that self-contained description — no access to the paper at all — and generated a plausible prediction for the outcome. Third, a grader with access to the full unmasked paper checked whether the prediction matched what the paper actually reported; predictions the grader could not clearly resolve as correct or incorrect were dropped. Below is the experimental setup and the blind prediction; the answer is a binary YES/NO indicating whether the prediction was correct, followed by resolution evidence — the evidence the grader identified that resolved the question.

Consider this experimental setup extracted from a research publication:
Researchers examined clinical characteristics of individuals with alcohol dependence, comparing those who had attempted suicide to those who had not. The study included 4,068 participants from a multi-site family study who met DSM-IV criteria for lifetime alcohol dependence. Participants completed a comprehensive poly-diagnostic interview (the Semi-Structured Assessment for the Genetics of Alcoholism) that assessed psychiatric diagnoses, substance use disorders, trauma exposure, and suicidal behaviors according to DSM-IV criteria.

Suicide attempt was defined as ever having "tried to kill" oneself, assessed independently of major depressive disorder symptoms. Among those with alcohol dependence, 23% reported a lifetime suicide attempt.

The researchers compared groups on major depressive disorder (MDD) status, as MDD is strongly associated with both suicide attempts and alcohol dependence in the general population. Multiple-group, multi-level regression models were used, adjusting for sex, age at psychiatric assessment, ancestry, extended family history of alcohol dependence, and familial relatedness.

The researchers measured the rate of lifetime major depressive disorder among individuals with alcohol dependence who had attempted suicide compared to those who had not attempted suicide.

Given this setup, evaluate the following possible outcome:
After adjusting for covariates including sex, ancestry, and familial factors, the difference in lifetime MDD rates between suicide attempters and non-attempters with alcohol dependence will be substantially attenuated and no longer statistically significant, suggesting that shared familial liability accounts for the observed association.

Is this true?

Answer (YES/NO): NO